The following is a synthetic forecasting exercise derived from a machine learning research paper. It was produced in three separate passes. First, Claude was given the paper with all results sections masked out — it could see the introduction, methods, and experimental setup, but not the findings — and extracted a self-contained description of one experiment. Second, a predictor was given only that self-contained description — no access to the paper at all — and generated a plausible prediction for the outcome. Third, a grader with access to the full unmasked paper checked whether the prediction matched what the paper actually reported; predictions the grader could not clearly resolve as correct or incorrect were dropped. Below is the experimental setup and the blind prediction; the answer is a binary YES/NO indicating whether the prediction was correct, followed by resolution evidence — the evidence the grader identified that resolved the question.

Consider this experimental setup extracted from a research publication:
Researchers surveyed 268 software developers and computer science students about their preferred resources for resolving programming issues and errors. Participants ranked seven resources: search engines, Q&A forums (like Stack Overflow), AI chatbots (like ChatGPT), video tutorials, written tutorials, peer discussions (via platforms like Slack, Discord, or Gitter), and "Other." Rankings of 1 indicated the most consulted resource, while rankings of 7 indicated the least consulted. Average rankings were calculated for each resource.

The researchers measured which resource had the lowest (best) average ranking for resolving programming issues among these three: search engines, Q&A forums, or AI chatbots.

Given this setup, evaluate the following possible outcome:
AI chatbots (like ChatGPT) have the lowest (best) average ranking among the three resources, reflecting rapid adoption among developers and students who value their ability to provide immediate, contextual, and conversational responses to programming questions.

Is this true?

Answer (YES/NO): NO